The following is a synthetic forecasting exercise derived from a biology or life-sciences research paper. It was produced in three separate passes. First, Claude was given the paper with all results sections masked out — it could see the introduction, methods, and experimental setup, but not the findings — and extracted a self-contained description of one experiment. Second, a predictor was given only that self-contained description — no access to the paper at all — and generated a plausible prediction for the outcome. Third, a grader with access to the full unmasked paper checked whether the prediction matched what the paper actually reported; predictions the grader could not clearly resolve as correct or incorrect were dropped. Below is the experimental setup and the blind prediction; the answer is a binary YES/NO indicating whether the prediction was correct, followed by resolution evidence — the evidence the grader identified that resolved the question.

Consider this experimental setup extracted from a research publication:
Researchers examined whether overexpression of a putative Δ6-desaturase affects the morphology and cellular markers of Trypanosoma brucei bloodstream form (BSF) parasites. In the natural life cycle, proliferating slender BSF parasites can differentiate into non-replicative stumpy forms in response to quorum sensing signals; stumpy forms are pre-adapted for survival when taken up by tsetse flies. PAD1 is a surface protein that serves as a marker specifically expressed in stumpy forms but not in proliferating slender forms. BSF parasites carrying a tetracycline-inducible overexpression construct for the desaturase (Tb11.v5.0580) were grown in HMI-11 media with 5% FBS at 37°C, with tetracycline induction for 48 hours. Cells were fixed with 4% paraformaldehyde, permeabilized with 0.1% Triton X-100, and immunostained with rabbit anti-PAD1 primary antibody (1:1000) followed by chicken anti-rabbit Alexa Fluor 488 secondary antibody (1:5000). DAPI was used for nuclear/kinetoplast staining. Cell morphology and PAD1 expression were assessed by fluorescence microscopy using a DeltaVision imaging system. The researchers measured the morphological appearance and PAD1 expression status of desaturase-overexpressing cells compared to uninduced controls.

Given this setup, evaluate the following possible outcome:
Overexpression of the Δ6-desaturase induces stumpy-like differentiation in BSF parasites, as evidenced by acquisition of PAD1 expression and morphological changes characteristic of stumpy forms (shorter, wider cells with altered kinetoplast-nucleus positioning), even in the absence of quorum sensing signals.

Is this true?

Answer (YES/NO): YES